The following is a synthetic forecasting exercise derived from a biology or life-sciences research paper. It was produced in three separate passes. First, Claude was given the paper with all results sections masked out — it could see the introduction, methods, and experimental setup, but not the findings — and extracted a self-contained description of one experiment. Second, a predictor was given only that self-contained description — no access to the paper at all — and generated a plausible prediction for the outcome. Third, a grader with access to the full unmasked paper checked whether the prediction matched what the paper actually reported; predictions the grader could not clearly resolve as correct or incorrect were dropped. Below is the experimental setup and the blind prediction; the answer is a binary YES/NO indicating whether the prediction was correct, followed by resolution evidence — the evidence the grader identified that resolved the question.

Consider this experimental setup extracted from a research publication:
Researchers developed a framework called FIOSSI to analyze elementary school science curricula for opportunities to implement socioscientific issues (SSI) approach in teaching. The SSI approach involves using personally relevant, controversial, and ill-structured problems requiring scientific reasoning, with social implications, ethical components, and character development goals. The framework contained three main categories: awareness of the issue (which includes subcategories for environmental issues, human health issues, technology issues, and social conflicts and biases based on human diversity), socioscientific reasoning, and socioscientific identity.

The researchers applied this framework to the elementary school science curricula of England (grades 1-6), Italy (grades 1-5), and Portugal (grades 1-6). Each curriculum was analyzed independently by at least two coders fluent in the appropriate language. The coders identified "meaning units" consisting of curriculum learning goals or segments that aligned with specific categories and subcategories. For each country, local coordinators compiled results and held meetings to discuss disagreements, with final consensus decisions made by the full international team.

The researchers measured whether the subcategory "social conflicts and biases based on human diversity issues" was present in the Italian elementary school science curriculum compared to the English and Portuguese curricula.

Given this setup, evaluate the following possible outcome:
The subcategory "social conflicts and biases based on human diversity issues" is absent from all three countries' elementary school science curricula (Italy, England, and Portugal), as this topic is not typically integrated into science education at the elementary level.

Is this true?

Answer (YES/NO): NO